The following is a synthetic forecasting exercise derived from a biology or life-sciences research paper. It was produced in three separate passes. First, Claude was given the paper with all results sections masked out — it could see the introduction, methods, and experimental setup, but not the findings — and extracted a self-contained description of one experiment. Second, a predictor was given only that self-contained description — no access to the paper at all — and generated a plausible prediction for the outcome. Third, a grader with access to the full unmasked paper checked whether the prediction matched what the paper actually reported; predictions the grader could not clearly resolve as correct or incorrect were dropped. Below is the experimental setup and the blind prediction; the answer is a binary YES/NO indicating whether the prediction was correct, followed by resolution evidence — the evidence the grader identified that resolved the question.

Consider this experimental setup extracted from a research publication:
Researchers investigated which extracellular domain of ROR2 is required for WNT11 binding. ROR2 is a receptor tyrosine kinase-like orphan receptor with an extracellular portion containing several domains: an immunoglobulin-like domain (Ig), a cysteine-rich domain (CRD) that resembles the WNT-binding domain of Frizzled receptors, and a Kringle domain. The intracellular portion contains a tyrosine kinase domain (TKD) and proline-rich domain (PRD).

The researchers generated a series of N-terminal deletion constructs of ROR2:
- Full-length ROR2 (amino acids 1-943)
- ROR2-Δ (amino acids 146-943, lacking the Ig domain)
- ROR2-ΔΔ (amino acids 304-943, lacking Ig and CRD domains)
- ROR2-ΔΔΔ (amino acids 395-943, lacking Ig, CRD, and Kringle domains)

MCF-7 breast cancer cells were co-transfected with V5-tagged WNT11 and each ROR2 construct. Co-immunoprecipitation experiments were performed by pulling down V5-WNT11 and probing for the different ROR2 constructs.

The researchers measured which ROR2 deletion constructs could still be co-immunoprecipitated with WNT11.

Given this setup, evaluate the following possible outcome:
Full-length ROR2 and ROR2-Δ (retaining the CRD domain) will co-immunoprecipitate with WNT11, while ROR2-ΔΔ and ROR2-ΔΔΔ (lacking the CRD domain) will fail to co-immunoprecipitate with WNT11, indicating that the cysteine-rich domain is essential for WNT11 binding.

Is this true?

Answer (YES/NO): YES